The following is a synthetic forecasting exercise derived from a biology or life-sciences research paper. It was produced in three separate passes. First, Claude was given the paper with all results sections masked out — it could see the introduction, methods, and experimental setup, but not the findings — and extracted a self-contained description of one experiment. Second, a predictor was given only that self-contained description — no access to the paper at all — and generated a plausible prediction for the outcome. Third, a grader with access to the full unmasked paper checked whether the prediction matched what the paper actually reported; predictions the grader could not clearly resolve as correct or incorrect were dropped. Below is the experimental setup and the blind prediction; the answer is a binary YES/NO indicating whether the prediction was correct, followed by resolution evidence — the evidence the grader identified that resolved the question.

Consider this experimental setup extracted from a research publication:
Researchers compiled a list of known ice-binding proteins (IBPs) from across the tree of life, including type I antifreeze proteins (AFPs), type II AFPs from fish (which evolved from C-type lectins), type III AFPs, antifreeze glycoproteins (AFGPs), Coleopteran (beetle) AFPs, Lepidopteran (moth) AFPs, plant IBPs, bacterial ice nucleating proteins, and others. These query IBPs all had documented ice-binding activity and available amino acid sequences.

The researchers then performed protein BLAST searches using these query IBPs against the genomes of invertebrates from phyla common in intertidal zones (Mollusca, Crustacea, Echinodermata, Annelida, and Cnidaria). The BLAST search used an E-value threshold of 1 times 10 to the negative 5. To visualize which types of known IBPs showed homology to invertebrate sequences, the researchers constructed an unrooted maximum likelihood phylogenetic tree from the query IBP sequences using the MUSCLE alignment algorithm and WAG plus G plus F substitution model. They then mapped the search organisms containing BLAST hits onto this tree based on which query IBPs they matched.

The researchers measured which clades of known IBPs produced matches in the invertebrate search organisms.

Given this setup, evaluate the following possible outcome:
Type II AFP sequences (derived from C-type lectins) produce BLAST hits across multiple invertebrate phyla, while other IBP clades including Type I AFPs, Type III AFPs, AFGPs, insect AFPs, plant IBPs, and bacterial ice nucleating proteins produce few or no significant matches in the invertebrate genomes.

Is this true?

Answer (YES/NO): NO